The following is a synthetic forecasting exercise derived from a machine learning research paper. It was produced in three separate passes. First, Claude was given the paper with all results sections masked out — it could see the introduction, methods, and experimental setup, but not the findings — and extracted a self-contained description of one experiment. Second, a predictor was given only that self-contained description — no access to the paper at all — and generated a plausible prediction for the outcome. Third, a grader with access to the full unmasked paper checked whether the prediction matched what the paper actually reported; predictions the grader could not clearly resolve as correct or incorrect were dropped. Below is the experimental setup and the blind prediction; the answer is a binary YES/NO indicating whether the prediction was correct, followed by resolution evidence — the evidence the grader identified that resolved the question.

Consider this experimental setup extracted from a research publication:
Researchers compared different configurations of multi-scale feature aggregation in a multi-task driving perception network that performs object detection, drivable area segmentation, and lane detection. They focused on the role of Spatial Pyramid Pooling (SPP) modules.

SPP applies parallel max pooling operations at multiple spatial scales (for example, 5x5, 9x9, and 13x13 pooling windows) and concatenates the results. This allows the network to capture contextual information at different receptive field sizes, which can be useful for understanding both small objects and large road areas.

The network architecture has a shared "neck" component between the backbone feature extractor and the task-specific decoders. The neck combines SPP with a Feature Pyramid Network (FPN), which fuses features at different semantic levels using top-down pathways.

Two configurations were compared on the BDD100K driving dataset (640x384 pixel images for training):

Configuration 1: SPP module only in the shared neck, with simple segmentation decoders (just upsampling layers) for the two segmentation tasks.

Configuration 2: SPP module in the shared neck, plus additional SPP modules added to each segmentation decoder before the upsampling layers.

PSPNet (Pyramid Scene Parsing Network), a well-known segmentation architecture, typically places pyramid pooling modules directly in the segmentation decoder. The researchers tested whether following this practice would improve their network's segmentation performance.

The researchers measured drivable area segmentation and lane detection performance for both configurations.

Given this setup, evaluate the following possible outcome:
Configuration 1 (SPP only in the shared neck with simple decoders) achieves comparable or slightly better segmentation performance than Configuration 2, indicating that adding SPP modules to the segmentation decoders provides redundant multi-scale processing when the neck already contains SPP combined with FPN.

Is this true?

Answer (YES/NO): YES